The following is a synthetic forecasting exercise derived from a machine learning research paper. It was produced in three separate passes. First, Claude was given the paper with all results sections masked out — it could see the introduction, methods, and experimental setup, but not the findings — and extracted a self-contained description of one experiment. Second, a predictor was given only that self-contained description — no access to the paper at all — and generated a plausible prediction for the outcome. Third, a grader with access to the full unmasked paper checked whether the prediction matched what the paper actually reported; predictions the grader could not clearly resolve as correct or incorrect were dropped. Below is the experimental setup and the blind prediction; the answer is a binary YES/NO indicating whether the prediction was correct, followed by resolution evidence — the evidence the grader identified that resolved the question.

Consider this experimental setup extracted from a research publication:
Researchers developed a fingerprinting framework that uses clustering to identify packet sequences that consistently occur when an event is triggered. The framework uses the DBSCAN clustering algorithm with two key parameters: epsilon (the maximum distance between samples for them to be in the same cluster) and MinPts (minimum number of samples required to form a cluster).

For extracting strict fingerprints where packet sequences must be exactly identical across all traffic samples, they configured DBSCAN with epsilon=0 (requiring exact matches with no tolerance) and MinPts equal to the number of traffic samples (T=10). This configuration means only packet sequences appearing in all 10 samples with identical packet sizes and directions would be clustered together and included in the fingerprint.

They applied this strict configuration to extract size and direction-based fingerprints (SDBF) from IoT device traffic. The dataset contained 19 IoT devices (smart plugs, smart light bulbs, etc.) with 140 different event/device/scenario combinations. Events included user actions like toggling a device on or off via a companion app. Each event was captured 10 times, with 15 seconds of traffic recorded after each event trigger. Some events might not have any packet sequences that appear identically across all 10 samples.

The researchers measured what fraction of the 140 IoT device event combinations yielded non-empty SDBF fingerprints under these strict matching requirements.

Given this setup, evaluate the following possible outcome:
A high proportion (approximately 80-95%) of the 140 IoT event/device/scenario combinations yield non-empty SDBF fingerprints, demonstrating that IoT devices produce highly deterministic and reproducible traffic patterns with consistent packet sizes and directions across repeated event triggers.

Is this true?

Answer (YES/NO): NO